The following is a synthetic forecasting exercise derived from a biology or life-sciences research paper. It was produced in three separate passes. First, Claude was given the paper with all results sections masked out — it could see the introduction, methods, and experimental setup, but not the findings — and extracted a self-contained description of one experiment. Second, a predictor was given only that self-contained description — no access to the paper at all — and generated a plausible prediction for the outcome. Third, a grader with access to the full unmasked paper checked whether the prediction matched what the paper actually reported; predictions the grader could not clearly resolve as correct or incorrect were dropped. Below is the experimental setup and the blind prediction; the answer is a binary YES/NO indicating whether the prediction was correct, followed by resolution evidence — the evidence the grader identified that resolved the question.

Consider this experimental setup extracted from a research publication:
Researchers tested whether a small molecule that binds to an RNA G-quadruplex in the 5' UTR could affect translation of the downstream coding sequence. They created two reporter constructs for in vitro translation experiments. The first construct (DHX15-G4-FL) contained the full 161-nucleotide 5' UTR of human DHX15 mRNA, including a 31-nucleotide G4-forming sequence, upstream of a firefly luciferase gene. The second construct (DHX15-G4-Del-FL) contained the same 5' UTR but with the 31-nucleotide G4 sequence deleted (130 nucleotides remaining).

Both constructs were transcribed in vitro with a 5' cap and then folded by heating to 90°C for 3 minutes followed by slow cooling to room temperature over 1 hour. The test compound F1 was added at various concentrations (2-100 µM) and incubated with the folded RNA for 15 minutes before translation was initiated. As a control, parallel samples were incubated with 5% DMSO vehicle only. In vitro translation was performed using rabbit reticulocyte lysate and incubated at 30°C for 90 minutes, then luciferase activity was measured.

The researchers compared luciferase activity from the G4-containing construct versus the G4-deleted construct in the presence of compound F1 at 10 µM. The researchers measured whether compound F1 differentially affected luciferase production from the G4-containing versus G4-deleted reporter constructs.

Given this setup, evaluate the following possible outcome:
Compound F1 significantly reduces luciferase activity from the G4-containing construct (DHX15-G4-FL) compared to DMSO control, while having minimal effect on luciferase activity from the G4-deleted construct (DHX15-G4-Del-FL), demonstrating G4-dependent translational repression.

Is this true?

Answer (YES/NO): YES